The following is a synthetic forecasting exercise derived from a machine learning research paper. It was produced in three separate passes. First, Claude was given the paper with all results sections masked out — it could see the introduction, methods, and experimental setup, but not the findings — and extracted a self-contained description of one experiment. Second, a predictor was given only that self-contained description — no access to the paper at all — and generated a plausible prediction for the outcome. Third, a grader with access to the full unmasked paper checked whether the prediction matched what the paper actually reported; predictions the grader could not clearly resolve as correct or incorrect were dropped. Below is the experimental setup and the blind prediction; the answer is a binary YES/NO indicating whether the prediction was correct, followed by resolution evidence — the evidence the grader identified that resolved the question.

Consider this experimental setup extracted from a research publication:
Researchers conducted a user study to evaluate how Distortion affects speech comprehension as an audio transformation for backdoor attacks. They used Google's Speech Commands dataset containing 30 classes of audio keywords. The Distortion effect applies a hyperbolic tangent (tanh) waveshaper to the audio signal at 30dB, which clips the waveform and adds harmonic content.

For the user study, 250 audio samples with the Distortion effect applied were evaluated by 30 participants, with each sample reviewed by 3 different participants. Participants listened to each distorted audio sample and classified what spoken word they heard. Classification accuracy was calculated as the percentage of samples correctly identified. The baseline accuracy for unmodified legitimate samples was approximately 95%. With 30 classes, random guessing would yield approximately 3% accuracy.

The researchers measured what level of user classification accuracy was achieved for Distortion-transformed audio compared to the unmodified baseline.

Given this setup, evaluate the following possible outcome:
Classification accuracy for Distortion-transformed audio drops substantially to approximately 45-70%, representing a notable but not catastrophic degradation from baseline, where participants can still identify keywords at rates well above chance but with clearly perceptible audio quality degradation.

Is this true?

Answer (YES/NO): NO